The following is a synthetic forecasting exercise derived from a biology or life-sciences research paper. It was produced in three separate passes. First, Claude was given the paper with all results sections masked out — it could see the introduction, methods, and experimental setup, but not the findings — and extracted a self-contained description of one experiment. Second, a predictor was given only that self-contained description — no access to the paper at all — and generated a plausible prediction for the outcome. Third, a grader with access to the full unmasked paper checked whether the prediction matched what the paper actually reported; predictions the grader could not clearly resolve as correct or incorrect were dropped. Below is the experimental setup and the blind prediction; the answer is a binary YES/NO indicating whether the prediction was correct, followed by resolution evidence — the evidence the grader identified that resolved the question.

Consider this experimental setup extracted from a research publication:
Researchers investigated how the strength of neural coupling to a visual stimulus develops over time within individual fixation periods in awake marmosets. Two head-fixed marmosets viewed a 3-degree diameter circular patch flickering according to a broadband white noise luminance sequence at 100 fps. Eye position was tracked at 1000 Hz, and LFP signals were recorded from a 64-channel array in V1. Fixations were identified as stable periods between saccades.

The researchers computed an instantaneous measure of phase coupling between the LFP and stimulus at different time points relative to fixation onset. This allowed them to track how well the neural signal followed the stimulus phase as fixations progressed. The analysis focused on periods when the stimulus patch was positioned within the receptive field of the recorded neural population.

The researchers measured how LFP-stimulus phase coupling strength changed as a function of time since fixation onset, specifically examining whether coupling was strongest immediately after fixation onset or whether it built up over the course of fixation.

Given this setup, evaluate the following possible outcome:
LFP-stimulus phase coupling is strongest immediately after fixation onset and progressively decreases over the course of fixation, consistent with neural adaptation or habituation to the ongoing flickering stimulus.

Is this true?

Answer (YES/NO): NO